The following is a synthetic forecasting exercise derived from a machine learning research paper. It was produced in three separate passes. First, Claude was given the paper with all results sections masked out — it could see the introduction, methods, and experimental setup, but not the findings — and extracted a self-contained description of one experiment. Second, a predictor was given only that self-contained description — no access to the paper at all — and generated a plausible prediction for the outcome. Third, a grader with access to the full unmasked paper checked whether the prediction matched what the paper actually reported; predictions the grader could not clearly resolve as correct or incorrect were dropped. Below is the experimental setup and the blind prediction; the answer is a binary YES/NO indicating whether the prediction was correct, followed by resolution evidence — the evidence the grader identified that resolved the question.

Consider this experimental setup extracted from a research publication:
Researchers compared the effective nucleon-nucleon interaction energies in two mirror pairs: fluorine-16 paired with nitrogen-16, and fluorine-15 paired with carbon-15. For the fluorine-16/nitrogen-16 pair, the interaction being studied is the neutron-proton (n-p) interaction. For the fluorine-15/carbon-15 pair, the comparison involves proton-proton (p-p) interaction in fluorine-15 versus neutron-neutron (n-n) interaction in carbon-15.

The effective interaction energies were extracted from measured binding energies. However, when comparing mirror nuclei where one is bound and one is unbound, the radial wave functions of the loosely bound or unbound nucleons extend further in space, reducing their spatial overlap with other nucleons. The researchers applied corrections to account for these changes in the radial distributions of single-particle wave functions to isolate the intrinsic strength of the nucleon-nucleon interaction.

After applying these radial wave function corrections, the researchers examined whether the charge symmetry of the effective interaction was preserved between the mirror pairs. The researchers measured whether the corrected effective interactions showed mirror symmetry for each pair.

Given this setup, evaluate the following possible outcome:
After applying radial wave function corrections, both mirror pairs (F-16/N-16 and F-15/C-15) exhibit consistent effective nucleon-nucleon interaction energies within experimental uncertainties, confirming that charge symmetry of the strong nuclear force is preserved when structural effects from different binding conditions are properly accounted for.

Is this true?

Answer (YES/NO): NO